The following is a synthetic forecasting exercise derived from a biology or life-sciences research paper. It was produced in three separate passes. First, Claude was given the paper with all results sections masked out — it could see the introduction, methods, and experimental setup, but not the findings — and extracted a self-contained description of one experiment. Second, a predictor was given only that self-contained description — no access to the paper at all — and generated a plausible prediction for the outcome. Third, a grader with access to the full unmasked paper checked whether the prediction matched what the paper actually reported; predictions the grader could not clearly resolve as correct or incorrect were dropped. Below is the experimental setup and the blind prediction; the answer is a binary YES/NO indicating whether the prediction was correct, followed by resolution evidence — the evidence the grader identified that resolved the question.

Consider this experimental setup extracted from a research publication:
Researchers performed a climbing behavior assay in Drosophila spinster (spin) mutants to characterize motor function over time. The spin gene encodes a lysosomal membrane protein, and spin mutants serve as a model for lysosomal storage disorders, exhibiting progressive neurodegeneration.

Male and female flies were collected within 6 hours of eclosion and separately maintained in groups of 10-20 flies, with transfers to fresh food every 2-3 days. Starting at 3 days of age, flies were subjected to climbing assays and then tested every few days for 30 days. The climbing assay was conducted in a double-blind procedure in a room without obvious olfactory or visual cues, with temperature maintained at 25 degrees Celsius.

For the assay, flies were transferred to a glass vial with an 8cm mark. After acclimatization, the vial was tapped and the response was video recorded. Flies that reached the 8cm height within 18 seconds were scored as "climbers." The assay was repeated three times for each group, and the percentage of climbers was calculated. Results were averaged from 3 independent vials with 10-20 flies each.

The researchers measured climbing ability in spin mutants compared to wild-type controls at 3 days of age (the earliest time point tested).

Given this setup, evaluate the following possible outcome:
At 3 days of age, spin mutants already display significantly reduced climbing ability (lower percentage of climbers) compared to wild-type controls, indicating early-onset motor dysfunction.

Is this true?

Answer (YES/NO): NO